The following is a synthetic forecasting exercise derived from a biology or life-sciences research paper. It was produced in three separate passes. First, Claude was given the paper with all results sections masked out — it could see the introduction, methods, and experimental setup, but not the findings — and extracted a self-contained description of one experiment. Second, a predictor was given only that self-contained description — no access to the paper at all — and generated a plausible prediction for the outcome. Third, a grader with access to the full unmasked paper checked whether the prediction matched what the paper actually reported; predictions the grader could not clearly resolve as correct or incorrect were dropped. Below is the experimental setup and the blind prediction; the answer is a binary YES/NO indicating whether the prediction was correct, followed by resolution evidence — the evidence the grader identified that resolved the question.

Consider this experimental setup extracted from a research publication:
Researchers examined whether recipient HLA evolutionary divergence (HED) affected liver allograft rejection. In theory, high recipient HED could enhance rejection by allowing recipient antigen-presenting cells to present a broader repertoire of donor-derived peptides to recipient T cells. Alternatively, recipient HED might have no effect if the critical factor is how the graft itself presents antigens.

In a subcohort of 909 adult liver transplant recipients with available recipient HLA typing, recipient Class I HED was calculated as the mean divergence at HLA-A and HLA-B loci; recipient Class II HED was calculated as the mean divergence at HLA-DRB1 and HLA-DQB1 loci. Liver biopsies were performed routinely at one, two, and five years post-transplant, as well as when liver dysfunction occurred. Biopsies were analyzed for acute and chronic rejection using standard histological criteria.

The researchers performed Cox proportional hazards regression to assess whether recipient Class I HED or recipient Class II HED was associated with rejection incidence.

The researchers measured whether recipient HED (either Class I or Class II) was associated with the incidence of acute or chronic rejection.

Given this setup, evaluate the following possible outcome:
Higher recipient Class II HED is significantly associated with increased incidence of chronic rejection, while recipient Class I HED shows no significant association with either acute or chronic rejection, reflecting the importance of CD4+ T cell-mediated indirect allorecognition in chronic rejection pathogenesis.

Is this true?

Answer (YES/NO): NO